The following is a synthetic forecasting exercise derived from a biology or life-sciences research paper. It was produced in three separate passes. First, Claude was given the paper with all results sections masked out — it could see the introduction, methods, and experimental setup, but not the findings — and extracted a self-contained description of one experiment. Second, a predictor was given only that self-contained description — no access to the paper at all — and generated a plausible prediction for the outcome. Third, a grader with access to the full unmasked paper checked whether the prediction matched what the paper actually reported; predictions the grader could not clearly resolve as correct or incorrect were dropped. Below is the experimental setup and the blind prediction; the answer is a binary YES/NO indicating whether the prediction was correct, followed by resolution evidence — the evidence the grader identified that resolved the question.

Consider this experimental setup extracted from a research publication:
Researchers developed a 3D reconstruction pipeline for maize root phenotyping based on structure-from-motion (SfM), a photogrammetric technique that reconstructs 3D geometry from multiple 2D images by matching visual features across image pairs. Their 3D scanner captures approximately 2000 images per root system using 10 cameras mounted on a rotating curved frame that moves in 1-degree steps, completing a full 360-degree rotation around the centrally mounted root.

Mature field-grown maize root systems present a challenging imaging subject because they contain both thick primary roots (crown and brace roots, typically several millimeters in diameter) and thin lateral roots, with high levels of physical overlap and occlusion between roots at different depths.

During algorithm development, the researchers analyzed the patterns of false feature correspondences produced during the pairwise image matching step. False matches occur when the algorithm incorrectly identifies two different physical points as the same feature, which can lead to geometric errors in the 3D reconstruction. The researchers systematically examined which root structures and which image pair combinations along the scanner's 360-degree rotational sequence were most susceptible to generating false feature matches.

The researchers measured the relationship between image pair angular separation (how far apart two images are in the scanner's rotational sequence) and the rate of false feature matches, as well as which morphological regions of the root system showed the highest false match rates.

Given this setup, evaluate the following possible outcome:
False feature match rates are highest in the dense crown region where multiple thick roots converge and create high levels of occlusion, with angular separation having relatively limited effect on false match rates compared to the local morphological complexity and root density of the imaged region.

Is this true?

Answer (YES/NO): NO